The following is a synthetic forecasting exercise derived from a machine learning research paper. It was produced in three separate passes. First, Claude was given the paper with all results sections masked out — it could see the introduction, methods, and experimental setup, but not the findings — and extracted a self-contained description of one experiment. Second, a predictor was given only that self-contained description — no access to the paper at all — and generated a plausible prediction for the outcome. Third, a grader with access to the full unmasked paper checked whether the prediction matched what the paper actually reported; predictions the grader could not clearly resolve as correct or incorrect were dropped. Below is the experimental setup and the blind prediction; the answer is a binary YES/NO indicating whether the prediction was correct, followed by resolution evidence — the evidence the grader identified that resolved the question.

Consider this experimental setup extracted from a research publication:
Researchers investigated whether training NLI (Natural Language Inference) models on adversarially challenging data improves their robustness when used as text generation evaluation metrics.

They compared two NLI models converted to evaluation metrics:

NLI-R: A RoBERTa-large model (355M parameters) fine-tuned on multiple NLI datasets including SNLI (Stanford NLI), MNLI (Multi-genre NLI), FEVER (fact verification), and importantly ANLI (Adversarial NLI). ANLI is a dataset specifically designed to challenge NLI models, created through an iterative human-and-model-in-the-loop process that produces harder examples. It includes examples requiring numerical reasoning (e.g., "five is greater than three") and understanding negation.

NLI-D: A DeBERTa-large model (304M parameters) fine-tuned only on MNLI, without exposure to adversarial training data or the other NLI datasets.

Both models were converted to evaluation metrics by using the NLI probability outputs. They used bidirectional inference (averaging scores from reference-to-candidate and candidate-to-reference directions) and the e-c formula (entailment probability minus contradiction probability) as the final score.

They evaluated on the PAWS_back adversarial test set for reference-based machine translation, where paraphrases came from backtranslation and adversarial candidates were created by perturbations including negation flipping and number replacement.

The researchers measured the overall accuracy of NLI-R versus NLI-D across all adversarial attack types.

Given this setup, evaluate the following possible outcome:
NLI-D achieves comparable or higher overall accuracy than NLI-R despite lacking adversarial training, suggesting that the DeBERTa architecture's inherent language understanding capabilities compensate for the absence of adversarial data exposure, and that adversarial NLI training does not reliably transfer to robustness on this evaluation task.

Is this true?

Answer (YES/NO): YES